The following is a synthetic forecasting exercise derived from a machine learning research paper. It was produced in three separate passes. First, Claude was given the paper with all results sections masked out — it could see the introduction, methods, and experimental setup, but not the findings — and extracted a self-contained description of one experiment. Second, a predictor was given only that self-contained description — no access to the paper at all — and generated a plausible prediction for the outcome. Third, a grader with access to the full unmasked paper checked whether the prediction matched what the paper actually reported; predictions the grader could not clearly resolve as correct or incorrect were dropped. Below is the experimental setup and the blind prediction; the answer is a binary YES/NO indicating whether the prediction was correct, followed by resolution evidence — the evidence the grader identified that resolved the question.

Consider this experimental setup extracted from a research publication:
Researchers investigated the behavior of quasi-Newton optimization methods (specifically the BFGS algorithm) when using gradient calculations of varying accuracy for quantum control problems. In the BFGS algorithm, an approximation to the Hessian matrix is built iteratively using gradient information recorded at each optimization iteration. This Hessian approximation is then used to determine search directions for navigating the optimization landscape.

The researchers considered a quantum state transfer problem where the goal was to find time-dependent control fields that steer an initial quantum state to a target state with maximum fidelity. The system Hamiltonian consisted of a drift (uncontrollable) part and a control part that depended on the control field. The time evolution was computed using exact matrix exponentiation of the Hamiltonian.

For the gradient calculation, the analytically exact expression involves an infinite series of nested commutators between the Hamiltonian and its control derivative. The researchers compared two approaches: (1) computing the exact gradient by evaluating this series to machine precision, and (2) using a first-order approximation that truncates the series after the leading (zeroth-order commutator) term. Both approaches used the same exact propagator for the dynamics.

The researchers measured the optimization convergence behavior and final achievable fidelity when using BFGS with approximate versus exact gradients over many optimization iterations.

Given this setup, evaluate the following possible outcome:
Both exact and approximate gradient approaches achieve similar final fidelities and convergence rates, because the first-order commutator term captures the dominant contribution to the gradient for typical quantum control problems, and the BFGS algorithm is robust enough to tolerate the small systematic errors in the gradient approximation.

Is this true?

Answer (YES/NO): NO